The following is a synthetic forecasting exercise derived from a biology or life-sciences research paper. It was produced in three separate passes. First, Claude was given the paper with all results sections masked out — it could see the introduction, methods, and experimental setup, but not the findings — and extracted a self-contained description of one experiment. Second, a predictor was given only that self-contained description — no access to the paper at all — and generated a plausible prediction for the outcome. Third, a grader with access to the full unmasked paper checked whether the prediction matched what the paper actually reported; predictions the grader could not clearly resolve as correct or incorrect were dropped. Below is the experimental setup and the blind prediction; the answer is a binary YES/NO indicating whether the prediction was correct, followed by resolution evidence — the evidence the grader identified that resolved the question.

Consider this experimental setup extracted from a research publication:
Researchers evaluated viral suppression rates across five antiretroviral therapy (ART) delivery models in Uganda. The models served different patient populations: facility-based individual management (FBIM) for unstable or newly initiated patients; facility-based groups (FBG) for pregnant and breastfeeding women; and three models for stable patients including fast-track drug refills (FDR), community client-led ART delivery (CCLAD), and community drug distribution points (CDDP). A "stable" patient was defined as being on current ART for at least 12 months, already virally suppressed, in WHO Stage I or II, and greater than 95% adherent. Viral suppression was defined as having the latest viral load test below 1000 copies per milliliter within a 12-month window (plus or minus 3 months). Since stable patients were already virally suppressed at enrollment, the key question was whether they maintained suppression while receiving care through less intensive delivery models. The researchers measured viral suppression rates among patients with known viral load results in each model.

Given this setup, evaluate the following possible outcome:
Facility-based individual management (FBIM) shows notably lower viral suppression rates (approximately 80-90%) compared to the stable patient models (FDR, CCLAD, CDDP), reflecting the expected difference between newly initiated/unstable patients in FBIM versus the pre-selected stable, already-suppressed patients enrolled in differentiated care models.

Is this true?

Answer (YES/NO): YES